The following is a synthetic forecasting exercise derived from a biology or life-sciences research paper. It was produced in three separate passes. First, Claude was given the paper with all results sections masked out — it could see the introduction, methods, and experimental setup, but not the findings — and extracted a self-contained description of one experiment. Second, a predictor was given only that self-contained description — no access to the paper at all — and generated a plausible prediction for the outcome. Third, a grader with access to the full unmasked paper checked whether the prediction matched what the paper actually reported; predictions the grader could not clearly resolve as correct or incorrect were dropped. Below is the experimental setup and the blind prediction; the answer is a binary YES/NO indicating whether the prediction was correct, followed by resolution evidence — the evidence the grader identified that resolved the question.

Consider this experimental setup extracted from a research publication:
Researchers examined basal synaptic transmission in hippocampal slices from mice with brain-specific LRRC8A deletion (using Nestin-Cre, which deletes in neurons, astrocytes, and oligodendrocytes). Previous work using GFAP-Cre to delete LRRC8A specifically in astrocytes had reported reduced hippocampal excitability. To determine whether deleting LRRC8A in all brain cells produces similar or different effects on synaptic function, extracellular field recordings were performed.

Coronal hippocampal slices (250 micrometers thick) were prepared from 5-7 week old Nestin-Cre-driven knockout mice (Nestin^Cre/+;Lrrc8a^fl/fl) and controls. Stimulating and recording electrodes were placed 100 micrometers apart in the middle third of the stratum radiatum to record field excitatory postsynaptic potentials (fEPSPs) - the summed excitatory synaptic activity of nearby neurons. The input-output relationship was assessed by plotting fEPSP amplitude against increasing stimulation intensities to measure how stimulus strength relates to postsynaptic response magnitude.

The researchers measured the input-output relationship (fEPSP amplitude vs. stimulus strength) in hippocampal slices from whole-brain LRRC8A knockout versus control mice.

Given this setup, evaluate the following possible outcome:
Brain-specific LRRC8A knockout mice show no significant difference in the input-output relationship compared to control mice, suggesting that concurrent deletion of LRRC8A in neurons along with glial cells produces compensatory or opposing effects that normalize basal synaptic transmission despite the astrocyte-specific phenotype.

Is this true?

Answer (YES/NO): YES